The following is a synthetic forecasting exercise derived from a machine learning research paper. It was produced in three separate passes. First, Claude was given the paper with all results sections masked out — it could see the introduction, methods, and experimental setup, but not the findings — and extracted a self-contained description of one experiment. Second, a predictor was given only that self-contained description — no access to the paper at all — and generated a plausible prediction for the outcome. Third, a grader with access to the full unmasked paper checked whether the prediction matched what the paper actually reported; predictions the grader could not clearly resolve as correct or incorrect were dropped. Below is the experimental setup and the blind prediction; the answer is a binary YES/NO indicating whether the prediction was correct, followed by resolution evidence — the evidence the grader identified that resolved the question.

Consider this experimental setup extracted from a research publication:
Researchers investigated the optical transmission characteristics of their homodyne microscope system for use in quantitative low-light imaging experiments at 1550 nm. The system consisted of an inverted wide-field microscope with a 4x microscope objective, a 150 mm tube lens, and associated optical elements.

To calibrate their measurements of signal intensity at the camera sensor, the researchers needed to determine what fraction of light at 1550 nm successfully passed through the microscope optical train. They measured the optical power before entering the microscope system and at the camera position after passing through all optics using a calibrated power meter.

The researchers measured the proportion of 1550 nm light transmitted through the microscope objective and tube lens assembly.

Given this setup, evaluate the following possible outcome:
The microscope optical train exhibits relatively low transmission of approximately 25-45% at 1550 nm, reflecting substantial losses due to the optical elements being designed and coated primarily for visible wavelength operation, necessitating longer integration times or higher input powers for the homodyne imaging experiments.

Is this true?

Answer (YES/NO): NO